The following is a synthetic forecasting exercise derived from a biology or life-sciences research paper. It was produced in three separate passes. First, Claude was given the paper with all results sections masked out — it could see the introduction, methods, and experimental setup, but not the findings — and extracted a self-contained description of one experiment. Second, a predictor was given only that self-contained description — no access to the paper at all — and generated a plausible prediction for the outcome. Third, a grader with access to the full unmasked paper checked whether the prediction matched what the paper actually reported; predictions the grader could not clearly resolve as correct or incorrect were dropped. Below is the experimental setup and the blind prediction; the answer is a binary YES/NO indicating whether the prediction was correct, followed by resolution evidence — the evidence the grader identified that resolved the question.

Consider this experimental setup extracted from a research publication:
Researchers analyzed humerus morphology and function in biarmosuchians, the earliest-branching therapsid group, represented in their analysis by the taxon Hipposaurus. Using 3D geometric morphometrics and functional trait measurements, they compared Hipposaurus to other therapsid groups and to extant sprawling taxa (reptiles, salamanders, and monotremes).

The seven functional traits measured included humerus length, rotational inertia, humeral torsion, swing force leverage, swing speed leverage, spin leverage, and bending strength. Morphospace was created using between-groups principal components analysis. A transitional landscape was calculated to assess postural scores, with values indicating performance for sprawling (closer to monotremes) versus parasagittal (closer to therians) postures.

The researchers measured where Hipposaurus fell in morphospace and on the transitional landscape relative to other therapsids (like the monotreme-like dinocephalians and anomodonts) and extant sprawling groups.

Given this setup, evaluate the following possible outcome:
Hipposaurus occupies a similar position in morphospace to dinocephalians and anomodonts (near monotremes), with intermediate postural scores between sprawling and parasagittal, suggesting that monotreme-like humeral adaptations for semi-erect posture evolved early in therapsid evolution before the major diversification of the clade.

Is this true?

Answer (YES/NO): NO